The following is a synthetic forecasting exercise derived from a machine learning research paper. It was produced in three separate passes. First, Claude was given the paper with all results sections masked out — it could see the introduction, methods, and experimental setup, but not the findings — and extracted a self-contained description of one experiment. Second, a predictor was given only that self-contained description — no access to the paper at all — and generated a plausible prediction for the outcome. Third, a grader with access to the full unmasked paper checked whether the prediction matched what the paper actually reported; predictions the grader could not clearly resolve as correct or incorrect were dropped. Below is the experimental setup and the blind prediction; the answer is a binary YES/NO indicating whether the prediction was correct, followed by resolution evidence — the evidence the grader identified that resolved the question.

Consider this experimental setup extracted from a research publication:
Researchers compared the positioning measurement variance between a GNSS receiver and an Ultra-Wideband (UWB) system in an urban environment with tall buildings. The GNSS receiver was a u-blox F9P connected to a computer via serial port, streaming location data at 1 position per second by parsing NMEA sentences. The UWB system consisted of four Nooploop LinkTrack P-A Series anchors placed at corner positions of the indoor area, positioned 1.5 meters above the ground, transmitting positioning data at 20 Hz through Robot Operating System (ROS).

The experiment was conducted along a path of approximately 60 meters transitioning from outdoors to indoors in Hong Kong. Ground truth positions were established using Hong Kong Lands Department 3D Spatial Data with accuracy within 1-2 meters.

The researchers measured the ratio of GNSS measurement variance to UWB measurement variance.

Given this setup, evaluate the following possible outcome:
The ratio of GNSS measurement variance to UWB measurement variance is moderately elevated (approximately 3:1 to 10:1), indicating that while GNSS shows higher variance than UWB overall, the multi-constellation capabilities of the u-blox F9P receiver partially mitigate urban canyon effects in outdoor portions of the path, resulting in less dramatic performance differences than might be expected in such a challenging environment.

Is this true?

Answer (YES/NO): NO